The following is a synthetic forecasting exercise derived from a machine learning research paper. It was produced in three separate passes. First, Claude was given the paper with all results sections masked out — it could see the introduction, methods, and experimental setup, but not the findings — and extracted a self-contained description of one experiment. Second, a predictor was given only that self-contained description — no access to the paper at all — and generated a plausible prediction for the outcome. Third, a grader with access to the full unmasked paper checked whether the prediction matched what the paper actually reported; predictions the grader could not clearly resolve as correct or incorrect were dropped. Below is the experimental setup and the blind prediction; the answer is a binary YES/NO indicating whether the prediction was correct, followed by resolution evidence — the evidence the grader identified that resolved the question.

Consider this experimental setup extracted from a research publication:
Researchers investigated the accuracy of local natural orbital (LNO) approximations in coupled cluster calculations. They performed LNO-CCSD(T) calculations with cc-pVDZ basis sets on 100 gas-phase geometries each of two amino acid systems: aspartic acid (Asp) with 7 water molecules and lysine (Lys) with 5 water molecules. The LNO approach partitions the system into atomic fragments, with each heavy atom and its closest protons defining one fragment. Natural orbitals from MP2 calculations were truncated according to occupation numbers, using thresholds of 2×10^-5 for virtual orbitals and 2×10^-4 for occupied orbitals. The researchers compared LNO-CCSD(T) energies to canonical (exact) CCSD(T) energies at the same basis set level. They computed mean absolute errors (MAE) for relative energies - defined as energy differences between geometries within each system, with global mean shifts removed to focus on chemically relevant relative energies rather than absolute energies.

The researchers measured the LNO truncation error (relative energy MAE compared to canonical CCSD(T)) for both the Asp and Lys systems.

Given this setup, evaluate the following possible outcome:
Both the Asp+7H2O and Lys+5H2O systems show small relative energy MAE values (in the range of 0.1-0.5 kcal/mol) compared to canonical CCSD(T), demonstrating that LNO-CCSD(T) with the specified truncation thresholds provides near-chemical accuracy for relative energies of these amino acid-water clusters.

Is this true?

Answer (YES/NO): NO